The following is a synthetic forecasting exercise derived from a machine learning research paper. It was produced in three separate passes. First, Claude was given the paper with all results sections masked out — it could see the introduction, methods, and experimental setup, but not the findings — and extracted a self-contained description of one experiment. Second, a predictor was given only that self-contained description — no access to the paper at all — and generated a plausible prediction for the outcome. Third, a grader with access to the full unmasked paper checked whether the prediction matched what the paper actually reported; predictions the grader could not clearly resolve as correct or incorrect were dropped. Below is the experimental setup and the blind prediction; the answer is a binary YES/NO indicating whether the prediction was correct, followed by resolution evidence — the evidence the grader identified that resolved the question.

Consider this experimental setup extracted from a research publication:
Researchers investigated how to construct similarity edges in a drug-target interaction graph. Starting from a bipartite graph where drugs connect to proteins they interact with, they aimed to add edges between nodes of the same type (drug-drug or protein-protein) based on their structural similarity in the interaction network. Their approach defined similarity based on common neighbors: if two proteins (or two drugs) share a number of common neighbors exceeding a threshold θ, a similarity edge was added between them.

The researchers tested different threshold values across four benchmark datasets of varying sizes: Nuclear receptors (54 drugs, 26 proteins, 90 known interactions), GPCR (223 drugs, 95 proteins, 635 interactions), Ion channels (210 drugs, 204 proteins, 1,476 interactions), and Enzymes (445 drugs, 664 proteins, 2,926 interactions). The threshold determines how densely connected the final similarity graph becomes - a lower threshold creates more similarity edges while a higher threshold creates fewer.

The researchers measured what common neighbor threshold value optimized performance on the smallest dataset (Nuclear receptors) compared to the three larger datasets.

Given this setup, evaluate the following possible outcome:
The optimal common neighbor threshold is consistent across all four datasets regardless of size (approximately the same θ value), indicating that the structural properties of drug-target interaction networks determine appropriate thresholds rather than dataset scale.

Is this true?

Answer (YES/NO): NO